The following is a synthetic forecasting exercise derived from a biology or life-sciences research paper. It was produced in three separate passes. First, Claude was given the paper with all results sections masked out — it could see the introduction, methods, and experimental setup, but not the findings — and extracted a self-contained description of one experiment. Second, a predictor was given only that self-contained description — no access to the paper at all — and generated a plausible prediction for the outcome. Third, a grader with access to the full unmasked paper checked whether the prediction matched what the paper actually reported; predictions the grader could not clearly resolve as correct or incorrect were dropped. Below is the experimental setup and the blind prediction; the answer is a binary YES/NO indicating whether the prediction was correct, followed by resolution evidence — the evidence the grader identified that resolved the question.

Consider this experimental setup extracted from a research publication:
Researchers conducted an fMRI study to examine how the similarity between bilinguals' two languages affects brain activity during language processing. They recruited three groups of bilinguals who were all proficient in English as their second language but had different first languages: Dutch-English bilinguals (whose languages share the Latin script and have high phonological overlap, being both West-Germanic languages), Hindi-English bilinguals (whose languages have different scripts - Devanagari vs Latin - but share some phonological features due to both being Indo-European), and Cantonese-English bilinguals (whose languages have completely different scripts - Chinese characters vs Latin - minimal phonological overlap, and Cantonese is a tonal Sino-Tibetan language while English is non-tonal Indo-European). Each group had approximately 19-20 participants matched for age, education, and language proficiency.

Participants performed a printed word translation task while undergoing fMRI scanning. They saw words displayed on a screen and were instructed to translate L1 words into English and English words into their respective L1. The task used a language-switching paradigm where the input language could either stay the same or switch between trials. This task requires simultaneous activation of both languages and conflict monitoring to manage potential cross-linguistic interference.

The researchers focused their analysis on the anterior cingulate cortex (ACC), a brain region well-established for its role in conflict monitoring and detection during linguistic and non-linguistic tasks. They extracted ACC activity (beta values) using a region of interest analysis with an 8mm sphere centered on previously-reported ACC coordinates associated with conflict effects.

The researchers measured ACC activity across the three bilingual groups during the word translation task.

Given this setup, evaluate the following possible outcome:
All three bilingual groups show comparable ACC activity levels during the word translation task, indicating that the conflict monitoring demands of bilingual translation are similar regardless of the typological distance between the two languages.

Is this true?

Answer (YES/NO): NO